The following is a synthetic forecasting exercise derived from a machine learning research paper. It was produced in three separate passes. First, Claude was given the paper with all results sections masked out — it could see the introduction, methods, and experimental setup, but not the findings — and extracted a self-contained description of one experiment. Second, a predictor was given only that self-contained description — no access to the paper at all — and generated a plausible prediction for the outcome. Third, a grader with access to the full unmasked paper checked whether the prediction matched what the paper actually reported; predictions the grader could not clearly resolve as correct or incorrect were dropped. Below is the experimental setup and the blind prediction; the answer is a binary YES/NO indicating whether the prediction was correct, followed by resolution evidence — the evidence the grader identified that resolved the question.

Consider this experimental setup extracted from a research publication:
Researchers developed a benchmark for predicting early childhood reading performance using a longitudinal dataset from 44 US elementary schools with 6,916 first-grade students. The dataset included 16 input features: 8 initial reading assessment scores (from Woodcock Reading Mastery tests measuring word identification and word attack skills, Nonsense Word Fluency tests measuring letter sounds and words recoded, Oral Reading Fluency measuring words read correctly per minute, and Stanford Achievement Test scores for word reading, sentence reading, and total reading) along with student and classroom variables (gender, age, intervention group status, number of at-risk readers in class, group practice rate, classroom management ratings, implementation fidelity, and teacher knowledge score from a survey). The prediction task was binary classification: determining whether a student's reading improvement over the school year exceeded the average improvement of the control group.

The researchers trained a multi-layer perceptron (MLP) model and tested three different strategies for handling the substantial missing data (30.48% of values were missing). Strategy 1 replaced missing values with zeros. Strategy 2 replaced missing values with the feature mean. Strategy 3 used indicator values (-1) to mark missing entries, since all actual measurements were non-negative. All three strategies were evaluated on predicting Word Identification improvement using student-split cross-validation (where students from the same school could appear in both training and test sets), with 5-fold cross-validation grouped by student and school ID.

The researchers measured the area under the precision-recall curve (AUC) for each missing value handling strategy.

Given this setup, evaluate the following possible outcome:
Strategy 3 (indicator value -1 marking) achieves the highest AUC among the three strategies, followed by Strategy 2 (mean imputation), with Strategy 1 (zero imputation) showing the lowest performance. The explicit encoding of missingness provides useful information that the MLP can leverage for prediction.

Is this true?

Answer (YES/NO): NO